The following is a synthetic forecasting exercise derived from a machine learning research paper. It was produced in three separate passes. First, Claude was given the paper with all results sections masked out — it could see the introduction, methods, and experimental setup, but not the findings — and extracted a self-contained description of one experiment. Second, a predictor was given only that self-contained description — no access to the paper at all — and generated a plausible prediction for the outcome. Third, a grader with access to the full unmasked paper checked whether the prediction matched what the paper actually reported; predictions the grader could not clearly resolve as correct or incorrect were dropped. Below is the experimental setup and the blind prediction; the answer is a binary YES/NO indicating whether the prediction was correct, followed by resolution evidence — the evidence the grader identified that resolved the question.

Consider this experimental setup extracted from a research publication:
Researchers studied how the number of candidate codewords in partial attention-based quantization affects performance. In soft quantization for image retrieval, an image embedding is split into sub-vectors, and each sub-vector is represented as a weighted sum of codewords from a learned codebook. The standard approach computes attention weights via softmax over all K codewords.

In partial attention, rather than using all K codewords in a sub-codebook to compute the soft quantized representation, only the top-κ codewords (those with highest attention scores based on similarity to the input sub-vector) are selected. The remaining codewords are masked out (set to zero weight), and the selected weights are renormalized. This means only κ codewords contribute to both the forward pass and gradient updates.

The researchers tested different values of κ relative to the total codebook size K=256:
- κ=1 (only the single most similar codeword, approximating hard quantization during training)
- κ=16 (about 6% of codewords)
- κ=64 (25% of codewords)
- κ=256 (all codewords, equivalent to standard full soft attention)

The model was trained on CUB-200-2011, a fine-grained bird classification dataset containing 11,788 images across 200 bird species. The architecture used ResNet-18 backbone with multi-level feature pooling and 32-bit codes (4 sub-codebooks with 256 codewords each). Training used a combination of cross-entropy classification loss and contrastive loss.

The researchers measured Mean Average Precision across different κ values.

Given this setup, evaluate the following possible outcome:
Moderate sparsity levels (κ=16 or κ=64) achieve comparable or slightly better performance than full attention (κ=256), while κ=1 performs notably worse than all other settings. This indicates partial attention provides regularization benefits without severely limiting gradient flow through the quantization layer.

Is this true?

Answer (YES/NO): YES